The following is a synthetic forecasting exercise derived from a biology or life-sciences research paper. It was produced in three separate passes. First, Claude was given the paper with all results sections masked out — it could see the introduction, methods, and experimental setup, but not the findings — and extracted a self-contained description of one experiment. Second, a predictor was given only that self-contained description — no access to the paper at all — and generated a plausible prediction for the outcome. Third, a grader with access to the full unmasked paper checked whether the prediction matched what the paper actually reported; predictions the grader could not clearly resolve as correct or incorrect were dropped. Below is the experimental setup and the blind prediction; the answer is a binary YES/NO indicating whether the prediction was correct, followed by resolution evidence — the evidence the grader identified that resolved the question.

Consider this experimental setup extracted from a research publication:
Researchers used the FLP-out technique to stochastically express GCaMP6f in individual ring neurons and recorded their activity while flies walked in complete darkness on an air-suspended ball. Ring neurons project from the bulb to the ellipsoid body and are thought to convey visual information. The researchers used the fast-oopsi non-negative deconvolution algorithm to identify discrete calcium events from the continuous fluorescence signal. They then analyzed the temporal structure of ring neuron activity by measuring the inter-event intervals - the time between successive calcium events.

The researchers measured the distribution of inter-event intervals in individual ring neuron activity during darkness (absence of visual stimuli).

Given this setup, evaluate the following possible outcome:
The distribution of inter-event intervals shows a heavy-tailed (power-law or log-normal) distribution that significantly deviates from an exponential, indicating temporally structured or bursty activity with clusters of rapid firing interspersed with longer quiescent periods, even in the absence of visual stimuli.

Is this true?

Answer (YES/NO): NO